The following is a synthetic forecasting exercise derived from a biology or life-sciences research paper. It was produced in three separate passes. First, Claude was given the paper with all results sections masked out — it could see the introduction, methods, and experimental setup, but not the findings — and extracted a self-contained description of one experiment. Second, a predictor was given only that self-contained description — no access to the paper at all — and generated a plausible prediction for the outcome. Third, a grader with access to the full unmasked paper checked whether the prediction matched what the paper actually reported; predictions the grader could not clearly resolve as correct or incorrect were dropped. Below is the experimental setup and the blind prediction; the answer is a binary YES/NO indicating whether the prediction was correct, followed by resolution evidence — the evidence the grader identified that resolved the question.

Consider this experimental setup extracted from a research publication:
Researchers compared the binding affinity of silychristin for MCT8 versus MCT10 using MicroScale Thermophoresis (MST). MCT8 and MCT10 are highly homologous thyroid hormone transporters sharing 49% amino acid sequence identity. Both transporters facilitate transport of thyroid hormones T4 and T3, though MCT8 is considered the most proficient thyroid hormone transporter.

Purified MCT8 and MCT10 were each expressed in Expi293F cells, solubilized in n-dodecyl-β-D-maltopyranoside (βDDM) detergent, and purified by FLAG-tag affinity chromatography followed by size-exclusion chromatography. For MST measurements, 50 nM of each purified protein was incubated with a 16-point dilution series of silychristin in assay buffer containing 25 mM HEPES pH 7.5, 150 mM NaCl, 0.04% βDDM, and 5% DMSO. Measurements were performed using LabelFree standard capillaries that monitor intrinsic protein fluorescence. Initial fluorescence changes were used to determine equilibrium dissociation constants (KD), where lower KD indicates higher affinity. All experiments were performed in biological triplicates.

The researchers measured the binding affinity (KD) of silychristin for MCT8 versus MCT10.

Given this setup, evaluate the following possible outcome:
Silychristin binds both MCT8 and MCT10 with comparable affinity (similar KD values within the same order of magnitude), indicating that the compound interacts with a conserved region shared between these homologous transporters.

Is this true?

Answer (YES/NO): NO